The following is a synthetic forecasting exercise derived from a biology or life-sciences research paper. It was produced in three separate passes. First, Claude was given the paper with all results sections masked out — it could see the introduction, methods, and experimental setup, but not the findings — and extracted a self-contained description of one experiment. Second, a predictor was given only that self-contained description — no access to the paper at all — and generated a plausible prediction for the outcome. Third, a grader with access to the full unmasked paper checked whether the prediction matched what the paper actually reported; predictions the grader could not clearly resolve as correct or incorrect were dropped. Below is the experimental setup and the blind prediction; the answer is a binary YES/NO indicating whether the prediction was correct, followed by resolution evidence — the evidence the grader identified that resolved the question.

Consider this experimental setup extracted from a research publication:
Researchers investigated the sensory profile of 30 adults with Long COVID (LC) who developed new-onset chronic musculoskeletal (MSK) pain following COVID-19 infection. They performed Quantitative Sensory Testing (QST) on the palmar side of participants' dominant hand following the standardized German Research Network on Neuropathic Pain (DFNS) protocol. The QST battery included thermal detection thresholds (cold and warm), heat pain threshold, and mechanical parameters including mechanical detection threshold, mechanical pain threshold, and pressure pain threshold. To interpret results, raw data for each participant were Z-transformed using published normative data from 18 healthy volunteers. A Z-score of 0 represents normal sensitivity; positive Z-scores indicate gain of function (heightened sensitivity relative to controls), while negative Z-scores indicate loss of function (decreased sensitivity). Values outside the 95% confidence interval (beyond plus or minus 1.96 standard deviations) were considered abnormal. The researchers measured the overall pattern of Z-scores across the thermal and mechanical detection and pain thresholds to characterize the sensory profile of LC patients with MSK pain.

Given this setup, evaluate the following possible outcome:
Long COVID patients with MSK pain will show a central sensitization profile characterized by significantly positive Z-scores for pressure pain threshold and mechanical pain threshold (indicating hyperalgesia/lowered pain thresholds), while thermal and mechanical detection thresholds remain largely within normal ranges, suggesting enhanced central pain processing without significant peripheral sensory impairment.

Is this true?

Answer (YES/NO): NO